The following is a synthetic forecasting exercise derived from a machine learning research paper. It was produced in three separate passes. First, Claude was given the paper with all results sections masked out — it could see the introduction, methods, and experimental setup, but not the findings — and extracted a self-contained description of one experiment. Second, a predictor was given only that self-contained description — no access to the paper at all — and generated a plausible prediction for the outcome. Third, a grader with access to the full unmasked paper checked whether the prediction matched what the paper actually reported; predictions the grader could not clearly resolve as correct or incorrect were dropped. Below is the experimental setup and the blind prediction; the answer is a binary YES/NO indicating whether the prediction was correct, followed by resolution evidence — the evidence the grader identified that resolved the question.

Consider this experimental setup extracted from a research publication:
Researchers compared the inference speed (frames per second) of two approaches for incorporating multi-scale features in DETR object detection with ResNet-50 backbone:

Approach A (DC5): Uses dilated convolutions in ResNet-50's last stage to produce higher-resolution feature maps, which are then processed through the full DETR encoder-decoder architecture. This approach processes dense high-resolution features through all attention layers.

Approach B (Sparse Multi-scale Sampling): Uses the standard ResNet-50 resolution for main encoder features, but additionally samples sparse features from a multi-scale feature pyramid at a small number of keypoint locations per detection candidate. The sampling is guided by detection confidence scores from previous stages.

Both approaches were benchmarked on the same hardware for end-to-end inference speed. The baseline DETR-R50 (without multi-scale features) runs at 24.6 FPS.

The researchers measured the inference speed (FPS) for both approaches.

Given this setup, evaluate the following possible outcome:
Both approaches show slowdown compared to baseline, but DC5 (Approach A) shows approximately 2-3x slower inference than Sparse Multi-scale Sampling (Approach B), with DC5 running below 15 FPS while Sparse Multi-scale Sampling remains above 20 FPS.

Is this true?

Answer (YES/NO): NO